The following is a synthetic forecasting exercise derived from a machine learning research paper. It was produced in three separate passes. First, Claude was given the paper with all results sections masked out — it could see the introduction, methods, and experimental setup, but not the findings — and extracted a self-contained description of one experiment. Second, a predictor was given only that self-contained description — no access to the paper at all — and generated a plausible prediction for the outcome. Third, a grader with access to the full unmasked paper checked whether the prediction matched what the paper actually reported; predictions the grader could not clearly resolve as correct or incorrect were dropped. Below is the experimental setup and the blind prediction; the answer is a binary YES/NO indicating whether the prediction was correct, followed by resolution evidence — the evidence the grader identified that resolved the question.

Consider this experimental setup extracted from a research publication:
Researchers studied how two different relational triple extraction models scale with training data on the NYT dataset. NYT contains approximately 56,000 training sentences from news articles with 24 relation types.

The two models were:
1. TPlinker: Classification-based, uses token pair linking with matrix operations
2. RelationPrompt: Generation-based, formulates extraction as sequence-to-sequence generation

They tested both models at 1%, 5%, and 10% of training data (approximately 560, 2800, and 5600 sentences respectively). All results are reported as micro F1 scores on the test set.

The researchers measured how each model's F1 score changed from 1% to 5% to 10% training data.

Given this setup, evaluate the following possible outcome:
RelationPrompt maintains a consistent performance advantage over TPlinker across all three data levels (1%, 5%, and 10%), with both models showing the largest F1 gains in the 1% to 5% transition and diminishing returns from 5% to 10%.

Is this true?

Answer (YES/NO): NO